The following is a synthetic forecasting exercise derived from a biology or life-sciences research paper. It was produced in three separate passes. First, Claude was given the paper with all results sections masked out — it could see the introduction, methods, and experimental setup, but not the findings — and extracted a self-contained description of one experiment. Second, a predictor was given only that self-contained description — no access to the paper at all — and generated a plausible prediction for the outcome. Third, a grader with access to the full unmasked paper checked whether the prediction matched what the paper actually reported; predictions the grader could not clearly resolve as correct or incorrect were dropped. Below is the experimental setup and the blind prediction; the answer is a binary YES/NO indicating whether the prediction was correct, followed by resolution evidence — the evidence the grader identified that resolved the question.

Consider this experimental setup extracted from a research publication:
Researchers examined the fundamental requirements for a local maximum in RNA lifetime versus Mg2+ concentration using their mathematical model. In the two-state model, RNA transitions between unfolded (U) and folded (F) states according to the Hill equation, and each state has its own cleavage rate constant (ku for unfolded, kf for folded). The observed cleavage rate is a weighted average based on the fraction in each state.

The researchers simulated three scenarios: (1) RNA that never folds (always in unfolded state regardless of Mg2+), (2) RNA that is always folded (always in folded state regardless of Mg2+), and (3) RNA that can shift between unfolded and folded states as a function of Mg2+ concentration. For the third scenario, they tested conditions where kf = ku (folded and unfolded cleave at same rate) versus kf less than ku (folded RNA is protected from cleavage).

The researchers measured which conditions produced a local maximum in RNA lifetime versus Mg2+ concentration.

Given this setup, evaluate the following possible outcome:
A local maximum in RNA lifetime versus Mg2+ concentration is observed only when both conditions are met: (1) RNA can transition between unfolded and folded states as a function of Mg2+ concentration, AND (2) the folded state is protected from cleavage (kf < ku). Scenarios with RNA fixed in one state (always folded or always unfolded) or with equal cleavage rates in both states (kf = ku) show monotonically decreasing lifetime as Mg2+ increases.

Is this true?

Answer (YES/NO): YES